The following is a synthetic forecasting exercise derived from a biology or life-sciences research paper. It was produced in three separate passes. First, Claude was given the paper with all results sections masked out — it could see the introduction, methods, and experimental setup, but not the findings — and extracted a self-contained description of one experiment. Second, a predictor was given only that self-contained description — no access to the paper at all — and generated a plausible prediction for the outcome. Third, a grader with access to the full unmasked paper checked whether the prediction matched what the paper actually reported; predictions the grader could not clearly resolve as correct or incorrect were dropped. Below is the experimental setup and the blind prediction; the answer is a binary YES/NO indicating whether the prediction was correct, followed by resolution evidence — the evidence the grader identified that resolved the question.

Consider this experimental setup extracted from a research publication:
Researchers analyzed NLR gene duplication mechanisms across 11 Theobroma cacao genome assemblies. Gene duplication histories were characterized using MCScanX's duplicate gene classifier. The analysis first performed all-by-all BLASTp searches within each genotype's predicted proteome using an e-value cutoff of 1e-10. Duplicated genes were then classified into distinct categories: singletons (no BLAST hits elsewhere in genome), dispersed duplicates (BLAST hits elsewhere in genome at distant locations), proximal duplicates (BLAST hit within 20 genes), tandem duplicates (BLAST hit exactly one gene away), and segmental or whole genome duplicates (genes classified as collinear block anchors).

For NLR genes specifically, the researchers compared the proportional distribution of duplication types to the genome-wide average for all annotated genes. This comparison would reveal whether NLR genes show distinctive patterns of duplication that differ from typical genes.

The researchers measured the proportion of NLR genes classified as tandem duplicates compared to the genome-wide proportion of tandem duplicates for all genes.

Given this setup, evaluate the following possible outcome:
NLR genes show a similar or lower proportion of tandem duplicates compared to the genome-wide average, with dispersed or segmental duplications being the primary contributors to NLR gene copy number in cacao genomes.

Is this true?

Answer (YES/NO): NO